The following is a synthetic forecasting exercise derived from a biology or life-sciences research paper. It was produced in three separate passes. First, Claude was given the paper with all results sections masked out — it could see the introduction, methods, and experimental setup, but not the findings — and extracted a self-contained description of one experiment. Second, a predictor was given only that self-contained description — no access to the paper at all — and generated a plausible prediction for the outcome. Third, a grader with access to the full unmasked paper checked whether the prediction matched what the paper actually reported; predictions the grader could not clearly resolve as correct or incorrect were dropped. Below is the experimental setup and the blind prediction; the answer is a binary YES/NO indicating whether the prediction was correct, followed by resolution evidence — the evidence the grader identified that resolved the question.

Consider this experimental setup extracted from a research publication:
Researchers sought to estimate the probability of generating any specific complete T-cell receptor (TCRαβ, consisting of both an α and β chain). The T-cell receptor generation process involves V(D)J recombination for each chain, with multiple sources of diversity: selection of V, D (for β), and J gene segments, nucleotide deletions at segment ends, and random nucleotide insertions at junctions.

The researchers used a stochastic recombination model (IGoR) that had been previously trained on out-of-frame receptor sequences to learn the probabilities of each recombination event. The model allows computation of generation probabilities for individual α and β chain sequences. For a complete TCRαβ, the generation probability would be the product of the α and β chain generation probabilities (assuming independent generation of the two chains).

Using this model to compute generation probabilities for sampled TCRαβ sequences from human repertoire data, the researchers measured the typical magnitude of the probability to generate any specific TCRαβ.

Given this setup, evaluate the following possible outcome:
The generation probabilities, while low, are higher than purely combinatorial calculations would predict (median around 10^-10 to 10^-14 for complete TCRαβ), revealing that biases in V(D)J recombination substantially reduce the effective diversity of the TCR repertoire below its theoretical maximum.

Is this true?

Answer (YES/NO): NO